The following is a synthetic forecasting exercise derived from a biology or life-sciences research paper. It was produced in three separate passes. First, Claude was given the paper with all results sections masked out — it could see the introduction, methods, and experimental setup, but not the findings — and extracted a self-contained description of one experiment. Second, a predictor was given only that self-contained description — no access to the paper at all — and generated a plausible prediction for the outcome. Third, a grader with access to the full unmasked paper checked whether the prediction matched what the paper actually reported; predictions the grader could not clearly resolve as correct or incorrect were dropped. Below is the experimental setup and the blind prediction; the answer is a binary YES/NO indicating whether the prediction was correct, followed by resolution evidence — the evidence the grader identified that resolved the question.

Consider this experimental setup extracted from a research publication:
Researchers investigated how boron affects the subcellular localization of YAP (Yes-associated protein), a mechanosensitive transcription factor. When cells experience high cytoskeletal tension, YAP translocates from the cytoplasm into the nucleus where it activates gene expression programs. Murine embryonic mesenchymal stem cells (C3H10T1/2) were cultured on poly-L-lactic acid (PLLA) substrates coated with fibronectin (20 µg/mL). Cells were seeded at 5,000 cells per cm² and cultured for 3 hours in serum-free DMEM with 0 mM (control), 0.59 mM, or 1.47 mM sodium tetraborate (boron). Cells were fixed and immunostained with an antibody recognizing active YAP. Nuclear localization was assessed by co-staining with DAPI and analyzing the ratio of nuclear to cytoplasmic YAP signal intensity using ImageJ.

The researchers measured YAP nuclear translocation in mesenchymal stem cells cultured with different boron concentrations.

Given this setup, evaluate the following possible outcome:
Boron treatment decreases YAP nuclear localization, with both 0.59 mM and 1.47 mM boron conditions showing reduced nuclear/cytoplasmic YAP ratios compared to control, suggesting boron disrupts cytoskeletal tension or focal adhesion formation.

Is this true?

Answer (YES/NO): NO